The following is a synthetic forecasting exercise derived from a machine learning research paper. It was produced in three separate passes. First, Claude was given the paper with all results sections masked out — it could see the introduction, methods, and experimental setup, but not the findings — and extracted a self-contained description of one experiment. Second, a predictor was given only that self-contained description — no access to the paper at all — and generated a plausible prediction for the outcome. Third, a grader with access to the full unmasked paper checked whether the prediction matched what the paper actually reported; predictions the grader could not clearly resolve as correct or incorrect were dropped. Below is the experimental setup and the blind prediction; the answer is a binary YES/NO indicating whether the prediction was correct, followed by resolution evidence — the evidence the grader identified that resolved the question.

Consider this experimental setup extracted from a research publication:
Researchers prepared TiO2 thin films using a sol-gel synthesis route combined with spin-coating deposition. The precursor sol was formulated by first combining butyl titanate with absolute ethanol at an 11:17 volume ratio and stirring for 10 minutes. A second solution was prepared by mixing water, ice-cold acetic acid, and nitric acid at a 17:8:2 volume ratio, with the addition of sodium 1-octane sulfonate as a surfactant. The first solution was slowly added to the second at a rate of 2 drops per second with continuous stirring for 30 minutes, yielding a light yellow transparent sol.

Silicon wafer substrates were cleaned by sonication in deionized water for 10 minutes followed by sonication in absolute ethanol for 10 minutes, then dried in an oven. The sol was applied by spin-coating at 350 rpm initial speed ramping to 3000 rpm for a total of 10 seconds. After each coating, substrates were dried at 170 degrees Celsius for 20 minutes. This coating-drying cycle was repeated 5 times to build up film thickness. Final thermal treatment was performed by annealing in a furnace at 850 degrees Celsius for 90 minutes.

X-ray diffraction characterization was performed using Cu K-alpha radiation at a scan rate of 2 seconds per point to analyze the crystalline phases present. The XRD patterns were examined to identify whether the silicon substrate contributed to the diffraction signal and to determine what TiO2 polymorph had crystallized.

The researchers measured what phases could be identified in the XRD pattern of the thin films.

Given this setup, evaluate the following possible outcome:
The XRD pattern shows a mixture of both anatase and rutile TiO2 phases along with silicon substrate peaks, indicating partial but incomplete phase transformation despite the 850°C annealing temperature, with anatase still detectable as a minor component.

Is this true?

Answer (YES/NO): NO